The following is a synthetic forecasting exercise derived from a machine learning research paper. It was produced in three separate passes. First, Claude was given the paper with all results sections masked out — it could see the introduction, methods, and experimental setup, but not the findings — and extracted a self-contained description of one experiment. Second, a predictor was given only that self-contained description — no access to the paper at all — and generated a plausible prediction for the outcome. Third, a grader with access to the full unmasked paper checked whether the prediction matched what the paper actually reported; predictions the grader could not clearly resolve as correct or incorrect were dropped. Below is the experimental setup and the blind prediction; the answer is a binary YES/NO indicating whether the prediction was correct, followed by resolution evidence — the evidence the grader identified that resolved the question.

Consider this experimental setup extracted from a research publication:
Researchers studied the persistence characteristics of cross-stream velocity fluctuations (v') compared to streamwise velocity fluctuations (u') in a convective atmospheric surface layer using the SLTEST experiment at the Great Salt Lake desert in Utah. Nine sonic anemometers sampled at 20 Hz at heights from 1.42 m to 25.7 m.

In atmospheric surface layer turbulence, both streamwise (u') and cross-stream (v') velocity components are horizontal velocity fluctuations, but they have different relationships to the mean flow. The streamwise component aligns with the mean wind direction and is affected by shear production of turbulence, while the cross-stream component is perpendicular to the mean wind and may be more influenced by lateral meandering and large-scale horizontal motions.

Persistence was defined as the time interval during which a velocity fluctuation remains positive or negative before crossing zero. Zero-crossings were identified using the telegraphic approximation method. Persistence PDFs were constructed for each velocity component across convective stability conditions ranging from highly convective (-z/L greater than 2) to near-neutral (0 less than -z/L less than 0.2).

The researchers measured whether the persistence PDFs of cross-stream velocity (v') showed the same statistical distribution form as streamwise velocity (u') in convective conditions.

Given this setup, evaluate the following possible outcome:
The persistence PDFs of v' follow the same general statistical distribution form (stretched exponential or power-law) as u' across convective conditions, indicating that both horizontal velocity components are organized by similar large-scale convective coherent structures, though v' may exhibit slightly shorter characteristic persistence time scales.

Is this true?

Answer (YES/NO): NO